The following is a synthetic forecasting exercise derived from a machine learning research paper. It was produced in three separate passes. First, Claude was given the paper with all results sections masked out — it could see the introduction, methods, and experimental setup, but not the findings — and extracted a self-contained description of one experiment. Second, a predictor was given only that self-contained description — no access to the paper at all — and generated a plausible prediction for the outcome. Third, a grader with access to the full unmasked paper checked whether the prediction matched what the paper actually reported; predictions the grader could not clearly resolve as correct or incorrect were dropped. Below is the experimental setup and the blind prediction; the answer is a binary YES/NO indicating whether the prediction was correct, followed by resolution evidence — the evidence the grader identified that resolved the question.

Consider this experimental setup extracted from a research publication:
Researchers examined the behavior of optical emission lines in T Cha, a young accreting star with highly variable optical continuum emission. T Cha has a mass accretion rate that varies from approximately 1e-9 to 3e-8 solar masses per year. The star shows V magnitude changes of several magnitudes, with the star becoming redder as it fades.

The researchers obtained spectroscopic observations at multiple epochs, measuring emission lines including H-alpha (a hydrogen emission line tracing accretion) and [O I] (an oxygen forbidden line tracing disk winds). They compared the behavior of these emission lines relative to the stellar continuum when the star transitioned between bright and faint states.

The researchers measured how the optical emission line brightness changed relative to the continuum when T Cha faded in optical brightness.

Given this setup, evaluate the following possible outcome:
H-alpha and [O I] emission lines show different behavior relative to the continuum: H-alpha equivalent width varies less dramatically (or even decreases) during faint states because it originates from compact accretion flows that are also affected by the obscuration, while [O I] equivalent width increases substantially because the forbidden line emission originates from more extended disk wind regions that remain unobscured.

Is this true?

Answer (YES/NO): NO